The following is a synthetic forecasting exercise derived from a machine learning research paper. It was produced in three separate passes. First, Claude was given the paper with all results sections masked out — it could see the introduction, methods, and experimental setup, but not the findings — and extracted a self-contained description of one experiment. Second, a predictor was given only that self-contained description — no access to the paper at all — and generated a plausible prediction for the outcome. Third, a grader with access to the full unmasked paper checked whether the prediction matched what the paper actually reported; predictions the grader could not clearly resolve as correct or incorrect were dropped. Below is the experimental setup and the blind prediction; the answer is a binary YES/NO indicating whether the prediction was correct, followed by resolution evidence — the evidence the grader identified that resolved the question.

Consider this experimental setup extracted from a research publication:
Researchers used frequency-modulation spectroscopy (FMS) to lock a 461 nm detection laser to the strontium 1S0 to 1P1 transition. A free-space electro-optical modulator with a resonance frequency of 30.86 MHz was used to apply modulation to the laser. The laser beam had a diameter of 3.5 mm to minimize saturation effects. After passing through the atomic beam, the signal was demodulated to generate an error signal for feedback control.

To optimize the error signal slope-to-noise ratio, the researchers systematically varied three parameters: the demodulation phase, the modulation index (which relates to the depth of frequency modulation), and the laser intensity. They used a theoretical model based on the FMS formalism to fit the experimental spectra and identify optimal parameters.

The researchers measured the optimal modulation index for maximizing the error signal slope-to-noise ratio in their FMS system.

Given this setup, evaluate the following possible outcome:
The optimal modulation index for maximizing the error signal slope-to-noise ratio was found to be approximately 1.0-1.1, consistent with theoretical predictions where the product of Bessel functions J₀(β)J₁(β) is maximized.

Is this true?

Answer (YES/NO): NO